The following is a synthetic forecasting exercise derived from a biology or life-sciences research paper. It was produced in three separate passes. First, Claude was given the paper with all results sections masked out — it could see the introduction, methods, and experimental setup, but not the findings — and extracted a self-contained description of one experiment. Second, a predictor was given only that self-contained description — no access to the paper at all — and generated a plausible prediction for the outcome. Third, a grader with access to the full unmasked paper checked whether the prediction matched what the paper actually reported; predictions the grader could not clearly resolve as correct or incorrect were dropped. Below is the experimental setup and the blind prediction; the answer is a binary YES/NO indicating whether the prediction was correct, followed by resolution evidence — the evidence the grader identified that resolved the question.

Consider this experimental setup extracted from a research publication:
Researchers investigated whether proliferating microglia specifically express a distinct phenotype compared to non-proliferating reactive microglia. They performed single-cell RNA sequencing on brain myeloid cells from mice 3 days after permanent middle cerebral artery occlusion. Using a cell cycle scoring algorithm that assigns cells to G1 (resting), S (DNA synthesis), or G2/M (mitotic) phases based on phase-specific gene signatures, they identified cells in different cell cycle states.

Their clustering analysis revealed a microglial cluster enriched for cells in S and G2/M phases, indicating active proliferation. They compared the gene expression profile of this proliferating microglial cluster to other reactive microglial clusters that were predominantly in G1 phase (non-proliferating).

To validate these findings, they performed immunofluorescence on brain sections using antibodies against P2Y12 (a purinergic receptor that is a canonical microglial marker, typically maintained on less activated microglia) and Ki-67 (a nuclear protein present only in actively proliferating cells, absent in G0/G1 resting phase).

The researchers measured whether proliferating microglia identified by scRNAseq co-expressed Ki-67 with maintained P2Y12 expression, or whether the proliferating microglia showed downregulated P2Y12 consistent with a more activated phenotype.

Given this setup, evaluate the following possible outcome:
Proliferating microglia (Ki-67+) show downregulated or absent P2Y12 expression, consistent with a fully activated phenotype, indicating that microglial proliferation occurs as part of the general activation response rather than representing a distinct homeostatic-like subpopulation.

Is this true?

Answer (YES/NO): YES